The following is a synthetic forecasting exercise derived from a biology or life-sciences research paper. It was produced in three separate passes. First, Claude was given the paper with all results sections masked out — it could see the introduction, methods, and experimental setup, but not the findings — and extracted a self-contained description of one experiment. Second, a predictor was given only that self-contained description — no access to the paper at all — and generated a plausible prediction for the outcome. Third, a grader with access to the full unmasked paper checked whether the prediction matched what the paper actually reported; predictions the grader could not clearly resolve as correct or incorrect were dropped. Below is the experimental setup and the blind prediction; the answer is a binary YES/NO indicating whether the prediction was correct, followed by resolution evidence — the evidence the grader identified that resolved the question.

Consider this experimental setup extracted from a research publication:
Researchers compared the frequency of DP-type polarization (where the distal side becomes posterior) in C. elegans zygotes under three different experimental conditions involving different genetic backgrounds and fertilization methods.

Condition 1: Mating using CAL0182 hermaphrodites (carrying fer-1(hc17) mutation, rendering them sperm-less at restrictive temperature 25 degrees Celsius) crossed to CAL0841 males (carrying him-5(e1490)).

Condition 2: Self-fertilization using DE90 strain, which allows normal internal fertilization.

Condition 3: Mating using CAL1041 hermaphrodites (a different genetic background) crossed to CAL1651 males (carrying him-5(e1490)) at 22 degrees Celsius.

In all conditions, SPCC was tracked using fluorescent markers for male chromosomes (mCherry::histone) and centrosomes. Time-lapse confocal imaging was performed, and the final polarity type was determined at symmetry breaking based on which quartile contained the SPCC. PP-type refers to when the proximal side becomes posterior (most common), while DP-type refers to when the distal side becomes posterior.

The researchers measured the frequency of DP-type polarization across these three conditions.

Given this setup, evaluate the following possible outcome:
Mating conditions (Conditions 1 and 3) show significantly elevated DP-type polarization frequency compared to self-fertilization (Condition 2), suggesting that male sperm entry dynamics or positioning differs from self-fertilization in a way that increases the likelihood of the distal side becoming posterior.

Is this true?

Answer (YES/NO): NO